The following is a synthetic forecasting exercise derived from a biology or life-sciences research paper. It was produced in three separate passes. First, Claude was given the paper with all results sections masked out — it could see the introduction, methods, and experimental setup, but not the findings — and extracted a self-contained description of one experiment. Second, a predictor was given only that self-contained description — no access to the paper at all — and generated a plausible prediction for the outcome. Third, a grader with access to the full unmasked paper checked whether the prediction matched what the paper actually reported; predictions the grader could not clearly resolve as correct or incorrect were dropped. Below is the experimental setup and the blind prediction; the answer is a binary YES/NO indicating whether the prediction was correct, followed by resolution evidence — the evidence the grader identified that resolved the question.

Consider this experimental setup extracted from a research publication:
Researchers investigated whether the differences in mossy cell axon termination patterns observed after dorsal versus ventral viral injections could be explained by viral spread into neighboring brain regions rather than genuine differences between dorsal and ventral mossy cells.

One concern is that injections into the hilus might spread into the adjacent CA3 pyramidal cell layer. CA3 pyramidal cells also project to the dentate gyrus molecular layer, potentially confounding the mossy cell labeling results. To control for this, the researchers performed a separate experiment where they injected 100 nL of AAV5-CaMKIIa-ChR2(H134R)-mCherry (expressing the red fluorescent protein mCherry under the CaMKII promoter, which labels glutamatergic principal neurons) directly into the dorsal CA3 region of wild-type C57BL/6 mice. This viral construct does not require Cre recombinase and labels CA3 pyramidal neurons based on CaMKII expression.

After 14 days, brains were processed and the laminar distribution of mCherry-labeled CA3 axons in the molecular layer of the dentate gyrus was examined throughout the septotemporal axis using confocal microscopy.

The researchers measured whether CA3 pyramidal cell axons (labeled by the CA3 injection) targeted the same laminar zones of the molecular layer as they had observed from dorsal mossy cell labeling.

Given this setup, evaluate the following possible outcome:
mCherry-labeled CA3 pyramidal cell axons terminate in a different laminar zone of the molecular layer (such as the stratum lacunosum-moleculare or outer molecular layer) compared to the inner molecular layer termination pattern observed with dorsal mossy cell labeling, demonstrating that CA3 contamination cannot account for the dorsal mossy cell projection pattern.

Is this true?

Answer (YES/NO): NO